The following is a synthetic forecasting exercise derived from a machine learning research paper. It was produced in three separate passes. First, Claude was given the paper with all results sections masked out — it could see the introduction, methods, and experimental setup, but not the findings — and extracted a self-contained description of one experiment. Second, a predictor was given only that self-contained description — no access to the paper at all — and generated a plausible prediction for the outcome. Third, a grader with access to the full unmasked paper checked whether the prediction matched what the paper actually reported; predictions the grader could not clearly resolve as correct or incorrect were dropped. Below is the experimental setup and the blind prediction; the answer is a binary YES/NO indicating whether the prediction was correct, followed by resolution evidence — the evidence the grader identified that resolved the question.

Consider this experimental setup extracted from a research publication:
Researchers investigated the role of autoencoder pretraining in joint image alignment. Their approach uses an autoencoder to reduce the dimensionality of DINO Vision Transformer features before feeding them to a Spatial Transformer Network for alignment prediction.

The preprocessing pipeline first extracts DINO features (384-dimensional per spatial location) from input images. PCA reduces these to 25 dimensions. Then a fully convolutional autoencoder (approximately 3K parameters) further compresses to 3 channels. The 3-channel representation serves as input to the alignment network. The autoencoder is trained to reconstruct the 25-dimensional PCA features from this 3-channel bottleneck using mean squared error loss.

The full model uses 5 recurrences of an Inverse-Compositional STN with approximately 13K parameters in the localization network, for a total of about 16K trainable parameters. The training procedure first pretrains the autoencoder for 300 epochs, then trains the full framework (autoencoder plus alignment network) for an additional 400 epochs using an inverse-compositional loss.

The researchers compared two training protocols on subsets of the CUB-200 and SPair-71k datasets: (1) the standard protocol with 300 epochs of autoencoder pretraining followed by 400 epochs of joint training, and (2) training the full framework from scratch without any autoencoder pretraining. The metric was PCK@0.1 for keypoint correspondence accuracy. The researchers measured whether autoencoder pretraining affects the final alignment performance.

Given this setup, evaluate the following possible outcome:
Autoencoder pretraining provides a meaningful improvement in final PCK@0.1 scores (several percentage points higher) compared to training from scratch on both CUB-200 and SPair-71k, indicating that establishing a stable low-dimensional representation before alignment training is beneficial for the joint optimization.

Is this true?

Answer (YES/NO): YES